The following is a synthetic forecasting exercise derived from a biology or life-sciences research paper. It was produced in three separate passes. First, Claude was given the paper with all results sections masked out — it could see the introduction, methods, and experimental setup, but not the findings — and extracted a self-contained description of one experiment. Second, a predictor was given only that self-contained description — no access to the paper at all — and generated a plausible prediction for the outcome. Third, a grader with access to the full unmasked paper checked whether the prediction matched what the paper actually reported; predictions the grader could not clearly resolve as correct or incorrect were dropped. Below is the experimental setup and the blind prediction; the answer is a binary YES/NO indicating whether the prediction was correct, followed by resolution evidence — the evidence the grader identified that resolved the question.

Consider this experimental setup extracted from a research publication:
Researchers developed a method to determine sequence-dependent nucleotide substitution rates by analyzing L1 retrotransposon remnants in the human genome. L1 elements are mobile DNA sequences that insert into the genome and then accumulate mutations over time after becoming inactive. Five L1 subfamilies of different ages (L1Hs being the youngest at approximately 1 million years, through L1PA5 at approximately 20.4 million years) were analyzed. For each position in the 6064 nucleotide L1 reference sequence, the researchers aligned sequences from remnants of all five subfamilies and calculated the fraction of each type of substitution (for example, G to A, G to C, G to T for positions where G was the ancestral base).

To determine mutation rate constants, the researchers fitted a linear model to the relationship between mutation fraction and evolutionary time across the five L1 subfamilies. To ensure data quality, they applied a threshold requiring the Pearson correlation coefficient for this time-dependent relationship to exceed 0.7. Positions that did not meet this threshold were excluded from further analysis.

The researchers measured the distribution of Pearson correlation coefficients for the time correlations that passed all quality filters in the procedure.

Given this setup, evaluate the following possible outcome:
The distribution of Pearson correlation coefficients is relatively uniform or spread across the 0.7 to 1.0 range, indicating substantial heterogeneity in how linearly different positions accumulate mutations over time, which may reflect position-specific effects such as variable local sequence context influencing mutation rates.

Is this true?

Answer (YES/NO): NO